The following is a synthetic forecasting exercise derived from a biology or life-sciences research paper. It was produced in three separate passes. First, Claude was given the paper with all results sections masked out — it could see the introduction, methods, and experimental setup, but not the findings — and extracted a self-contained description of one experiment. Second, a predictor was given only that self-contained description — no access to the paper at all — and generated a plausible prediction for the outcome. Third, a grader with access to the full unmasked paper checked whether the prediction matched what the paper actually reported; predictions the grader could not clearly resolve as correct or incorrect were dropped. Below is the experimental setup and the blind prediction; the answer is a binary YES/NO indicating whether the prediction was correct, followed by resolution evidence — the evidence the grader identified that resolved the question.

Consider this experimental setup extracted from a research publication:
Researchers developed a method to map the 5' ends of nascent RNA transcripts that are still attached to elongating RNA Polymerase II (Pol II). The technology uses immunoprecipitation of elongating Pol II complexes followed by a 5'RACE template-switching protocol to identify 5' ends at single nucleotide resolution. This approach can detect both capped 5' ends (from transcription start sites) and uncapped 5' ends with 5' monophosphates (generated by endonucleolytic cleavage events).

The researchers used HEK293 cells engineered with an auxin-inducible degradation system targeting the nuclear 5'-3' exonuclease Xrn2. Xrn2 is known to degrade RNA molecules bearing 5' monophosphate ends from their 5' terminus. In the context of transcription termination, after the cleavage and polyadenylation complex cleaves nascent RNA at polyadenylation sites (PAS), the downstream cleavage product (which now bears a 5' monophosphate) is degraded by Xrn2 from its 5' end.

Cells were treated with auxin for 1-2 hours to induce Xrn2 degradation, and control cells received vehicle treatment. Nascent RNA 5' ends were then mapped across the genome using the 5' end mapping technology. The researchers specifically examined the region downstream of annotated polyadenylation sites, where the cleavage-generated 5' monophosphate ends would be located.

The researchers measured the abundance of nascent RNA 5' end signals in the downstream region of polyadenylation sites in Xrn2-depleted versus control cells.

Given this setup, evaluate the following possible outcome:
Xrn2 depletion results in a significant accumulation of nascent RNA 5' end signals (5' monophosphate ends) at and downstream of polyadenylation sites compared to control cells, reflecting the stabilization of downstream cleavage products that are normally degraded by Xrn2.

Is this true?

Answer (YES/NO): YES